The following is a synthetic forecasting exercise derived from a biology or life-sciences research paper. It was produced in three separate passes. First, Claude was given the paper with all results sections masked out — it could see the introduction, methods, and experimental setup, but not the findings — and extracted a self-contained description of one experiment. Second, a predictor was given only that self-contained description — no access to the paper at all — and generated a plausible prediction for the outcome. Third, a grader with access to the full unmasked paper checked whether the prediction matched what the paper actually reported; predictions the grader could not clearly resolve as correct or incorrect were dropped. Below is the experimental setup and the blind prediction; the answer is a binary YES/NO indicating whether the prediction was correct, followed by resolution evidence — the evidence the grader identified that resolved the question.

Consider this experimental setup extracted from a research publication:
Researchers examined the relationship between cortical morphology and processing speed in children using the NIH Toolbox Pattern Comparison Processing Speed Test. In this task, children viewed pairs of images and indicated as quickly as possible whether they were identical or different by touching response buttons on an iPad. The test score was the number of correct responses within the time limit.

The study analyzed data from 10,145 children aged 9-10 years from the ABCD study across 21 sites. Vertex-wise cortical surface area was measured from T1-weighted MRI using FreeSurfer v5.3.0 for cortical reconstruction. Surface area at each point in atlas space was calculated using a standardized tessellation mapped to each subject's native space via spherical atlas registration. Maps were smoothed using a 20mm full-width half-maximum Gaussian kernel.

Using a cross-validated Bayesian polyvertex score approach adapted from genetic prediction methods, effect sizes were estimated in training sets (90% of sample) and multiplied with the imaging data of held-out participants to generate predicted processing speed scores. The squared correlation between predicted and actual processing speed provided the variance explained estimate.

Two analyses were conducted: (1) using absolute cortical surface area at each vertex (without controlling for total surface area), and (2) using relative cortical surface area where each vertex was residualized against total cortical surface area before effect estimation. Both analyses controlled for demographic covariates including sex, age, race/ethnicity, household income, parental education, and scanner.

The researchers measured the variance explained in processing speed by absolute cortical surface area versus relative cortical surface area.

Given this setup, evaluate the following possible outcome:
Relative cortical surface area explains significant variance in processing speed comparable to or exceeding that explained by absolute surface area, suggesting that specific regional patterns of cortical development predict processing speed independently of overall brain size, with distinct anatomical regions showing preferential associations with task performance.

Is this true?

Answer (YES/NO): YES